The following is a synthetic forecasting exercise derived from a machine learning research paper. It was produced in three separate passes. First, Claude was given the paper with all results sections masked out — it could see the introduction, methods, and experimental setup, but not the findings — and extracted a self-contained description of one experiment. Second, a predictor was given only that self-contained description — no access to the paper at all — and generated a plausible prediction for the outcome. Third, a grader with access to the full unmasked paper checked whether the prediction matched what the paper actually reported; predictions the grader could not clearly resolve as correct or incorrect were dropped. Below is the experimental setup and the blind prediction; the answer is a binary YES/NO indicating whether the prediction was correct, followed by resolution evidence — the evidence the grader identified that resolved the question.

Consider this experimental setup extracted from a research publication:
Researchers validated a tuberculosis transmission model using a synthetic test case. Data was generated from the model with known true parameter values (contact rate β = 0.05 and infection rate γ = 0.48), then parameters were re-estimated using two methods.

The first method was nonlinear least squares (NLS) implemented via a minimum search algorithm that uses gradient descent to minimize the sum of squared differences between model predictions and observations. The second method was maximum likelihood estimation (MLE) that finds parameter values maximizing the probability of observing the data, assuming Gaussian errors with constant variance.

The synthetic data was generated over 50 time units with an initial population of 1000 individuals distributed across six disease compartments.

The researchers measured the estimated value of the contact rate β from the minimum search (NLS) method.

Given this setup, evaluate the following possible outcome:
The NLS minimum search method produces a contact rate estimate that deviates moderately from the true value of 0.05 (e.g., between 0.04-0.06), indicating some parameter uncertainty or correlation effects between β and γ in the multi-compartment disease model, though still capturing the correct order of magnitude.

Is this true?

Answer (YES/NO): NO